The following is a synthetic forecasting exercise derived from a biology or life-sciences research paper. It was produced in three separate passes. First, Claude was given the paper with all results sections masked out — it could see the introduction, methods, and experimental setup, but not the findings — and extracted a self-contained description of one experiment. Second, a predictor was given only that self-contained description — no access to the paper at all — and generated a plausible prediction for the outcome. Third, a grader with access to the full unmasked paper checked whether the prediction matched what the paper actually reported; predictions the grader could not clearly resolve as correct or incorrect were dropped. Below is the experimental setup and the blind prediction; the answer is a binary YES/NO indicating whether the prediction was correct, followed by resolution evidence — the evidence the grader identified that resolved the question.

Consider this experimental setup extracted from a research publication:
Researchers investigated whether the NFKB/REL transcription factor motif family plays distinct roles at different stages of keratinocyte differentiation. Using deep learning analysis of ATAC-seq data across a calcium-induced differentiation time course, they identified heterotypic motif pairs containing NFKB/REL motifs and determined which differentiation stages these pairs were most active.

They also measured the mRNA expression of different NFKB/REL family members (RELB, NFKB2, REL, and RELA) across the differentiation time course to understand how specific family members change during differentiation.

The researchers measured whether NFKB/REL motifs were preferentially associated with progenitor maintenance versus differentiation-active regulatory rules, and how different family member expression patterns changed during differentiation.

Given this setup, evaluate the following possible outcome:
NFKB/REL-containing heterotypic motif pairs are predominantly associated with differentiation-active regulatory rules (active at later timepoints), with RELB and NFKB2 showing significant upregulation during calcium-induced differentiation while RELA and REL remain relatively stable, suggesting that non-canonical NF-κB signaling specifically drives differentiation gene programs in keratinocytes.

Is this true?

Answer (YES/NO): NO